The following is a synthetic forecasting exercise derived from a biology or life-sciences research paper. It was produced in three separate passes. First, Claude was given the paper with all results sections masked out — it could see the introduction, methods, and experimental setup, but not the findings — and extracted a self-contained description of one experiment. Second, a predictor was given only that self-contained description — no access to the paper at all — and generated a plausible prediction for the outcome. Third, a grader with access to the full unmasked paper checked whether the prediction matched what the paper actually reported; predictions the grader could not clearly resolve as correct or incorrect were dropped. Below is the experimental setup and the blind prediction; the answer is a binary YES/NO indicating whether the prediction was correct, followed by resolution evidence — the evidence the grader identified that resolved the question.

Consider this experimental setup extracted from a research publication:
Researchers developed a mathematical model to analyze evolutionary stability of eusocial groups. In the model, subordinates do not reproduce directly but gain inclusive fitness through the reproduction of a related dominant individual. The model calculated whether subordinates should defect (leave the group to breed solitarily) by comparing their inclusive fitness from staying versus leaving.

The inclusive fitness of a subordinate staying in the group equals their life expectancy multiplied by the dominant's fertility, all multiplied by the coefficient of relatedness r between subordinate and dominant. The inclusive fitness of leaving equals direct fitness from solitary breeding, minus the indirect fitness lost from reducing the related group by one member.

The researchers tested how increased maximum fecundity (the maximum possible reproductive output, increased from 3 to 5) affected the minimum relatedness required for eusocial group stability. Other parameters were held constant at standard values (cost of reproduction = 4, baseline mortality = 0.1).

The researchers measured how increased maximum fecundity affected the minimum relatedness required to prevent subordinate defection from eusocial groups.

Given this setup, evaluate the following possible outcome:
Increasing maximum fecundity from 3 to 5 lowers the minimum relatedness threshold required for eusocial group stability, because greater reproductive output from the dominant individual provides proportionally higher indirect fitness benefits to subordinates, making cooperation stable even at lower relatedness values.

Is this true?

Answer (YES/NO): YES